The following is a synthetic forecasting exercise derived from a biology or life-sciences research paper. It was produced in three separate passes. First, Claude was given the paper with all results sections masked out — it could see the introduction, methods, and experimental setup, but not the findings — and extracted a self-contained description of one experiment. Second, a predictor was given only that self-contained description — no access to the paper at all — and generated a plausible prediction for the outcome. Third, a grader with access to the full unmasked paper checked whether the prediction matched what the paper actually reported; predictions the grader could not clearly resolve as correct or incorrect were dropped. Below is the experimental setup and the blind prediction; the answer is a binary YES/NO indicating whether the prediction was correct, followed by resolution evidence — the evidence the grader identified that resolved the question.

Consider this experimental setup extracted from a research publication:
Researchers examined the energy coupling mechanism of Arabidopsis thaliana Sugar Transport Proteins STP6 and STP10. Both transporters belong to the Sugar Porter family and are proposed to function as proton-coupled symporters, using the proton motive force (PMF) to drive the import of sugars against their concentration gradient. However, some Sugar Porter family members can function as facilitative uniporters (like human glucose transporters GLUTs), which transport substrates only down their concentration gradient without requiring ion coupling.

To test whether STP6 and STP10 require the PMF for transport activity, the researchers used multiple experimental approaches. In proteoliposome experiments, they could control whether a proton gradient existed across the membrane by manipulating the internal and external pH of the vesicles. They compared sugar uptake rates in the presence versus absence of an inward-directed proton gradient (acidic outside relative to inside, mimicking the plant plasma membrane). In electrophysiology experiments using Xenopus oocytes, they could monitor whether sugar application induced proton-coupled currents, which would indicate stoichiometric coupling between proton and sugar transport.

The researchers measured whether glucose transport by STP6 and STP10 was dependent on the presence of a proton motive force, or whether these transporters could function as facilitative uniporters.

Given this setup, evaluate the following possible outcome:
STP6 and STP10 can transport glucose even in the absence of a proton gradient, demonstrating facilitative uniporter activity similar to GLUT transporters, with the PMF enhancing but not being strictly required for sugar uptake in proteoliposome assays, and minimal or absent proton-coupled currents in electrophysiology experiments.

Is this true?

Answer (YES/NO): NO